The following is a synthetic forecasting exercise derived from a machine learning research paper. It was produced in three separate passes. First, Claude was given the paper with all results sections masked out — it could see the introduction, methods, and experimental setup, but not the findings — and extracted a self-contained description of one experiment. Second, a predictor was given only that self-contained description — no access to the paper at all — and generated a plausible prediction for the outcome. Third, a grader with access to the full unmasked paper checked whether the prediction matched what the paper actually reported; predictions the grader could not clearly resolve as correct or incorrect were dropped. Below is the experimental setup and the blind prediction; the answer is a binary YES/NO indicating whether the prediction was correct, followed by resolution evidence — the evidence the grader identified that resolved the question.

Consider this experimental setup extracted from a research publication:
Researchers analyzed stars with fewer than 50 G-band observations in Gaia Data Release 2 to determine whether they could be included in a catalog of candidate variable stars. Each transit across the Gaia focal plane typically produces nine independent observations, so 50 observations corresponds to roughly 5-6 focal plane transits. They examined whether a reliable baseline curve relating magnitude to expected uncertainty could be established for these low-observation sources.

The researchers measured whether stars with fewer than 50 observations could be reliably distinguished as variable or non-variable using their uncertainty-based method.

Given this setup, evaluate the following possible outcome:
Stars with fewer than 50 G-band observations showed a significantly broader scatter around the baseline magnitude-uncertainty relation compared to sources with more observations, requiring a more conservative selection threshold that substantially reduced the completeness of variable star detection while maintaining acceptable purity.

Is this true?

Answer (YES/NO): NO